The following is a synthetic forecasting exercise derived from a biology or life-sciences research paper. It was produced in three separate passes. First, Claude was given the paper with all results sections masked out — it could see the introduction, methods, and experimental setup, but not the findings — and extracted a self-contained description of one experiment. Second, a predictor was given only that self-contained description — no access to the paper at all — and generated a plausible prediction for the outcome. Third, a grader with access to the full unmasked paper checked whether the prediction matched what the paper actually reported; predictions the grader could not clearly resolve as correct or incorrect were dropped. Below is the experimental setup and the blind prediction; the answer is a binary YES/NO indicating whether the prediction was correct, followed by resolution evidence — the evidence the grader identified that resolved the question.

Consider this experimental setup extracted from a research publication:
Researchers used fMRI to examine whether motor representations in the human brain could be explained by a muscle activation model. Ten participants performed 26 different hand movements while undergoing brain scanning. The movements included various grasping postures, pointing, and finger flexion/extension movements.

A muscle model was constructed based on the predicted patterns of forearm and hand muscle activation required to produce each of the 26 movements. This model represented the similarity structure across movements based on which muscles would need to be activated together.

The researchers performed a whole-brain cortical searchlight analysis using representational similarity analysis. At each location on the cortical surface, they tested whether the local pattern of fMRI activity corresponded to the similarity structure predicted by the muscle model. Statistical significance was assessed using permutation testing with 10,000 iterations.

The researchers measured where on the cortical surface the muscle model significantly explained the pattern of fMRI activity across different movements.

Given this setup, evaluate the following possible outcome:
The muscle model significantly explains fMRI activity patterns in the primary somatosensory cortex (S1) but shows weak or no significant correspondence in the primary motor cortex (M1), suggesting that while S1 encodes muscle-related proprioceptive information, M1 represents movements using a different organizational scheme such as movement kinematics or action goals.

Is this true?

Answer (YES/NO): NO